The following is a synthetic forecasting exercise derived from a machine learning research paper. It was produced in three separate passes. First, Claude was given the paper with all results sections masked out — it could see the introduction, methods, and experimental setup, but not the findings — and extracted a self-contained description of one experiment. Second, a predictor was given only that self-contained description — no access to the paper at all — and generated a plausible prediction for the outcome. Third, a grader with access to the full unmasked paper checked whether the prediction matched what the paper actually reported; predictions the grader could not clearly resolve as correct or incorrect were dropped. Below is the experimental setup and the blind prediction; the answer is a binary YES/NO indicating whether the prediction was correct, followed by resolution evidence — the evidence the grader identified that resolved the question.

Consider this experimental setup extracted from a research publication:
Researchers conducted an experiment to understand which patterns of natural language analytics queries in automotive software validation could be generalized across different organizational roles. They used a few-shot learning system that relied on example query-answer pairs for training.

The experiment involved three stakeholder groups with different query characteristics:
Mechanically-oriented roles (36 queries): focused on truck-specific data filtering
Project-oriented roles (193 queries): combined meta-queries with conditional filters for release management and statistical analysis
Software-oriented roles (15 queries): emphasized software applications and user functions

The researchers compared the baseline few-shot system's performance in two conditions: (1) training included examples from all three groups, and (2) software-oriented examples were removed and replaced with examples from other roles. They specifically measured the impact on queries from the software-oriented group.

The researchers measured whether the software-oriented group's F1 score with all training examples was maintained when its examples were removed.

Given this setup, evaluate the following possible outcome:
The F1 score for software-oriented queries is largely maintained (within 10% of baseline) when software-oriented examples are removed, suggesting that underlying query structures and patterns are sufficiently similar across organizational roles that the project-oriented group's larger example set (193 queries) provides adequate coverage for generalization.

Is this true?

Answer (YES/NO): NO